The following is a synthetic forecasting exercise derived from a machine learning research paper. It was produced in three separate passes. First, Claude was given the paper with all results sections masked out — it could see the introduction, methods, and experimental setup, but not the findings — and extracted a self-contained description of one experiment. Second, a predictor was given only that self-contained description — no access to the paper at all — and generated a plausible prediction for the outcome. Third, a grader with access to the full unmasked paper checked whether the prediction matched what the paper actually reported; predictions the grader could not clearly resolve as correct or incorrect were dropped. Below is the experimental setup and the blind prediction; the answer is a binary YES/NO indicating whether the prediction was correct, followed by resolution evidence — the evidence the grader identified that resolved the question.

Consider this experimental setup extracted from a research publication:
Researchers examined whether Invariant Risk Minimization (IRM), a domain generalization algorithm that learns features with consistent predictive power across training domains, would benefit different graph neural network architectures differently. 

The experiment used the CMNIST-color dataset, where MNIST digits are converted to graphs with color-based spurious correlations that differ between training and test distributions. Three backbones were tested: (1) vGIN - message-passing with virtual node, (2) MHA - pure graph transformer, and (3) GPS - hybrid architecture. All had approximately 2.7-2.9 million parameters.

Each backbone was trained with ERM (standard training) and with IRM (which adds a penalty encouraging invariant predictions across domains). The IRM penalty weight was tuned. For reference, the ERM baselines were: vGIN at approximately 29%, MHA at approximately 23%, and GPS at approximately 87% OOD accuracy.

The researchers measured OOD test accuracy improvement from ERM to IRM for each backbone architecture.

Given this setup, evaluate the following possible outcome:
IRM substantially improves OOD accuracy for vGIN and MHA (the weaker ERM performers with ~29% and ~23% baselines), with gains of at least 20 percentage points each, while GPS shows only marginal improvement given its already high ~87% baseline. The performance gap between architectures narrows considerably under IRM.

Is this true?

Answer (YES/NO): NO